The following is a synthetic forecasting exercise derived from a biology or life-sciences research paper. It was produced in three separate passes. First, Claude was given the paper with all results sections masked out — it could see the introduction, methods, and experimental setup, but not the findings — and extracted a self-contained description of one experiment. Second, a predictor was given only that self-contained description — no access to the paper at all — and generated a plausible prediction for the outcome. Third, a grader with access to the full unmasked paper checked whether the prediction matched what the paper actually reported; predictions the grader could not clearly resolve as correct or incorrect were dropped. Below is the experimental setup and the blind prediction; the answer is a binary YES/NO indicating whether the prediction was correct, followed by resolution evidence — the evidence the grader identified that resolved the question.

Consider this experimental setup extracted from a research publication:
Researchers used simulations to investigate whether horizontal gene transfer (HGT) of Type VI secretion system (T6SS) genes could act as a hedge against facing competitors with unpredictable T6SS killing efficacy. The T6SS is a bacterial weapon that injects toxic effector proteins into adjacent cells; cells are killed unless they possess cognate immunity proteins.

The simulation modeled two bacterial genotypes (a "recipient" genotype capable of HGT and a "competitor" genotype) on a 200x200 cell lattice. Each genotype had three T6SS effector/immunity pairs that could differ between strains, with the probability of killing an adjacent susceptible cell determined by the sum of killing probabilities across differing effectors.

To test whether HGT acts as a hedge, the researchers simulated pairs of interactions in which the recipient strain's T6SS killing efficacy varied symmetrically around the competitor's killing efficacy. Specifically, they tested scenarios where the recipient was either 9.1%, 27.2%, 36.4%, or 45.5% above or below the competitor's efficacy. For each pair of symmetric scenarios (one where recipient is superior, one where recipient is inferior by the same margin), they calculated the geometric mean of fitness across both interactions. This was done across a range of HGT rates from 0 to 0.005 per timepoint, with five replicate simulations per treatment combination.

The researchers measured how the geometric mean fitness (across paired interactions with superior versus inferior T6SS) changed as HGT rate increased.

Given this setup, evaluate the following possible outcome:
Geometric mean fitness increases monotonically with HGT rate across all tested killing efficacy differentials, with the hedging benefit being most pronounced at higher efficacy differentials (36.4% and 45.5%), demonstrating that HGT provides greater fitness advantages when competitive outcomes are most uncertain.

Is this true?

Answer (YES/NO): NO